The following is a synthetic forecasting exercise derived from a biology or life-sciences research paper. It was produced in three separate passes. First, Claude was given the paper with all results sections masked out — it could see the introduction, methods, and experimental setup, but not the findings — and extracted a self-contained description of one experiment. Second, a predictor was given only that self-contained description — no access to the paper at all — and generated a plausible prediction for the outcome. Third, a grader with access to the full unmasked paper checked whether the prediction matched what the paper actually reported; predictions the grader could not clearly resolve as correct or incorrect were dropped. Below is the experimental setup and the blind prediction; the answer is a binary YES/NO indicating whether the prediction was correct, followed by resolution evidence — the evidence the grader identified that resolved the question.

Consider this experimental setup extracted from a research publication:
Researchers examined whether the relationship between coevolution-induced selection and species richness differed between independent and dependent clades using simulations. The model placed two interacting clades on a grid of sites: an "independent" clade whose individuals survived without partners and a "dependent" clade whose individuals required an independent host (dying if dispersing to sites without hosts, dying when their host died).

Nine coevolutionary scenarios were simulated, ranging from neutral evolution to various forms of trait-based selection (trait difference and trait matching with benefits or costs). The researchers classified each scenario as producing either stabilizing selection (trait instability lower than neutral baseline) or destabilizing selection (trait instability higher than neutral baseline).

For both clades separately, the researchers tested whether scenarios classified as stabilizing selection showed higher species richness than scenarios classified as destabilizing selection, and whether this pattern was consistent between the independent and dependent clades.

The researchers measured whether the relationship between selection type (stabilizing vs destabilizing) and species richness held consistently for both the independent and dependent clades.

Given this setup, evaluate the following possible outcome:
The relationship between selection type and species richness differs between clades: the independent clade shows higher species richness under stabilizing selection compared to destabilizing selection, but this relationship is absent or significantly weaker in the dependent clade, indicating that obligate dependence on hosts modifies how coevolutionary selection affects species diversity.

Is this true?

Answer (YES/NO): NO